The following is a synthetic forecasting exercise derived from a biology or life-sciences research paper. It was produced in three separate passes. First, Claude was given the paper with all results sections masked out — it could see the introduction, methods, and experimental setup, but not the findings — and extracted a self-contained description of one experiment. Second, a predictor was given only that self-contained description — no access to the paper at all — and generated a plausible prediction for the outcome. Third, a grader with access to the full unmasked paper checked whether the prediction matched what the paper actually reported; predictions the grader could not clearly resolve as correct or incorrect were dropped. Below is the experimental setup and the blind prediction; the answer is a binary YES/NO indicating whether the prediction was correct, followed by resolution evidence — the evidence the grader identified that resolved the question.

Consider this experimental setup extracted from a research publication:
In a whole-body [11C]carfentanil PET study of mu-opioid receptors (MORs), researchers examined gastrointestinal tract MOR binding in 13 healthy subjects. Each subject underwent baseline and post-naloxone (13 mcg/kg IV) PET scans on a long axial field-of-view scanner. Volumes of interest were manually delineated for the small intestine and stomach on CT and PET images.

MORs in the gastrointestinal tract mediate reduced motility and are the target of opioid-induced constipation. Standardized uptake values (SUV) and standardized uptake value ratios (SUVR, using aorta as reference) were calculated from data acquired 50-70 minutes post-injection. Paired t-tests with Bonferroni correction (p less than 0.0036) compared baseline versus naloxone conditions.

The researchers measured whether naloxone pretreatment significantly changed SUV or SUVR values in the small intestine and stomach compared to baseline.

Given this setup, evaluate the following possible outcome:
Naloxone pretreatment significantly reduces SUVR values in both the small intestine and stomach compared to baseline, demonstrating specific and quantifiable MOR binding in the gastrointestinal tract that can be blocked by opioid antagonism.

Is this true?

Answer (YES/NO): NO